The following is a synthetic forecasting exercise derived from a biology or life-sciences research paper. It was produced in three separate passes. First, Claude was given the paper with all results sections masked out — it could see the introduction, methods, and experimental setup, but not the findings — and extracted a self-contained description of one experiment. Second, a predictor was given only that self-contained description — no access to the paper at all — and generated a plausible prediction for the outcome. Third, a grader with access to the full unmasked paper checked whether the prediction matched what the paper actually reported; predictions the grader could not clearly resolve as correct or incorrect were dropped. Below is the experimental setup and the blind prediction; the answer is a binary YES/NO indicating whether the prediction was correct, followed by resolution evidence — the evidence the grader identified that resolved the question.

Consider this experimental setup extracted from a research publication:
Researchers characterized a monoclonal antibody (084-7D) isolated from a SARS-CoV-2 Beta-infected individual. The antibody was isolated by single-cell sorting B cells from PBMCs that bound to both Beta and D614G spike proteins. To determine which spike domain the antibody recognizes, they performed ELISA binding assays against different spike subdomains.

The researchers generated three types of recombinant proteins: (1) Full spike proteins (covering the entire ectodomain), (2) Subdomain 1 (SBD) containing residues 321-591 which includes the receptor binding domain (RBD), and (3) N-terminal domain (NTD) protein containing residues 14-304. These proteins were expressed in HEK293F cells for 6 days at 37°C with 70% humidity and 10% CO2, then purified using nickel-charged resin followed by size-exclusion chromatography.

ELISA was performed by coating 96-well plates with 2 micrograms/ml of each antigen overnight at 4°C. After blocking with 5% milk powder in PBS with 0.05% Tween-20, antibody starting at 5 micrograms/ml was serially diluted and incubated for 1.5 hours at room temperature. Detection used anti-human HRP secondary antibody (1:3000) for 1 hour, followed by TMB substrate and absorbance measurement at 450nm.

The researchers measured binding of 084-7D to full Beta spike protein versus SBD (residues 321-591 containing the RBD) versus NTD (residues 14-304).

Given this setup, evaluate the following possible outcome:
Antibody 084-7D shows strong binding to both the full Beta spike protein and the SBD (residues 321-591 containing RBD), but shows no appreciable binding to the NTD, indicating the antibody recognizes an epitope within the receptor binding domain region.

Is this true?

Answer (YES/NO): YES